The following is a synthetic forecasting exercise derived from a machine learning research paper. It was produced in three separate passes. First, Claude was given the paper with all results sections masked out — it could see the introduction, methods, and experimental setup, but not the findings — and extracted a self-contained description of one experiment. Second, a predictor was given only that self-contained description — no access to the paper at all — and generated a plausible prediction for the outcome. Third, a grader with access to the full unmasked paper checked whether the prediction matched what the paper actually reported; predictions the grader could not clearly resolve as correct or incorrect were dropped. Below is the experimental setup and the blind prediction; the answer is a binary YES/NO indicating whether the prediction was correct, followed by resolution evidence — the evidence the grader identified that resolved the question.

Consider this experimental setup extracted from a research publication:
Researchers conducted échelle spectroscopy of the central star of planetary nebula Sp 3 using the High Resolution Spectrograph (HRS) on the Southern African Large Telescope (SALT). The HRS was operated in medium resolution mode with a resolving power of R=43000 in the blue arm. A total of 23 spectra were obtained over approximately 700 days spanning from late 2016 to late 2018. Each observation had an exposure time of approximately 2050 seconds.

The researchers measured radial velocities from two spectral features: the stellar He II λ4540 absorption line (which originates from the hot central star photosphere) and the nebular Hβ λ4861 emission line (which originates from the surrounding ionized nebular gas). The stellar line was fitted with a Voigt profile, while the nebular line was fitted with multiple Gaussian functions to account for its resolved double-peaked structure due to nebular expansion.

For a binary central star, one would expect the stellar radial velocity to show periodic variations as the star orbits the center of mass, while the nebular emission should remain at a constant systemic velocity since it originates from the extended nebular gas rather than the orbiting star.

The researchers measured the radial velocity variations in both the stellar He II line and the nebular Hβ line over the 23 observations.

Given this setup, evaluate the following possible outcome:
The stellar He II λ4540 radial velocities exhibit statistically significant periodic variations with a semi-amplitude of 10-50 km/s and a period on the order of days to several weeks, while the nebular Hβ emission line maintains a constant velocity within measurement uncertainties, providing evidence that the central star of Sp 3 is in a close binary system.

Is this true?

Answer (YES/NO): YES